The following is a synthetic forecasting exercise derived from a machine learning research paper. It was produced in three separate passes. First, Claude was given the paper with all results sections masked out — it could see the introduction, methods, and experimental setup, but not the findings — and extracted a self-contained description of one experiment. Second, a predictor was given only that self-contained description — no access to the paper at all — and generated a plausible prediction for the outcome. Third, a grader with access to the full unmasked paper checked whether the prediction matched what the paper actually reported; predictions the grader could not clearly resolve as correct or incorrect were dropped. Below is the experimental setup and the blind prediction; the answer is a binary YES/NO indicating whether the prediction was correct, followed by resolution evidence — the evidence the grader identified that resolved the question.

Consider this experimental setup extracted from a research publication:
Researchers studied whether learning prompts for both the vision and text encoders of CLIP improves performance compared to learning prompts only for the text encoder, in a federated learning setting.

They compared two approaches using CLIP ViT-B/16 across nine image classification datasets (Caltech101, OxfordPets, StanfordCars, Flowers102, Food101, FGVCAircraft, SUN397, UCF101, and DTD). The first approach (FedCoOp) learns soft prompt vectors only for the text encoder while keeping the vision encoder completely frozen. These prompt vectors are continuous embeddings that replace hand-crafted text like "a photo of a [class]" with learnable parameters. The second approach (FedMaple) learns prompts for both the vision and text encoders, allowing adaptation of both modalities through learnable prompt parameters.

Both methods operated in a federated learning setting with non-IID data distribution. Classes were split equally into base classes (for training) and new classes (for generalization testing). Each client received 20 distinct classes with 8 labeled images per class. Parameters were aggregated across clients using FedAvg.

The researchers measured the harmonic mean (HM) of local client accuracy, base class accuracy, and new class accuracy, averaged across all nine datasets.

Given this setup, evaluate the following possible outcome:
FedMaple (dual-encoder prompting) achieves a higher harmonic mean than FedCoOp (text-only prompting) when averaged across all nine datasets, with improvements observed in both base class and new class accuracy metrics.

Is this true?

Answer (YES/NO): NO